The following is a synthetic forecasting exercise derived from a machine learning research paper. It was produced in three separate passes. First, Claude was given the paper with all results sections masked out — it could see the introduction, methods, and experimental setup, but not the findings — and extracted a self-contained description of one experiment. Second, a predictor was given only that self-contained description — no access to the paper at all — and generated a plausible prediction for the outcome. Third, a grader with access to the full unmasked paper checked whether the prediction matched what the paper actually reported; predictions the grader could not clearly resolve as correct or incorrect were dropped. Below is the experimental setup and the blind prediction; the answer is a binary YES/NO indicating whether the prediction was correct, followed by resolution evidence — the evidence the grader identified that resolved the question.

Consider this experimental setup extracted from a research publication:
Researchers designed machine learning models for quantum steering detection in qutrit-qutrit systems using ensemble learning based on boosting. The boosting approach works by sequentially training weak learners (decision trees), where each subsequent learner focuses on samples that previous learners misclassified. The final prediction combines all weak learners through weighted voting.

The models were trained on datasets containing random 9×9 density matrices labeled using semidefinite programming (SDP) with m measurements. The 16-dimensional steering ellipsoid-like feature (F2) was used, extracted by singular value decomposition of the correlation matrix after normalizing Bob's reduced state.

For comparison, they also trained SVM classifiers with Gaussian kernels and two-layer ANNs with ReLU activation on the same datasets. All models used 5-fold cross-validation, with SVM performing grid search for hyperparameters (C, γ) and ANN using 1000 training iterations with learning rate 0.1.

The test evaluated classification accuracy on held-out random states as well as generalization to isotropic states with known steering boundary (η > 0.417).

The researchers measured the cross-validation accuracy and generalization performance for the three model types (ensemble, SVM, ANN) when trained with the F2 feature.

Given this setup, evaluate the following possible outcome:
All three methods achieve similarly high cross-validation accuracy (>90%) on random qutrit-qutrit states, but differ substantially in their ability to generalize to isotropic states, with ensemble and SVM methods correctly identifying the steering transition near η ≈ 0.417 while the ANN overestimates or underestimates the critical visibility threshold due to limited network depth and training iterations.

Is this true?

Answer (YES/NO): NO